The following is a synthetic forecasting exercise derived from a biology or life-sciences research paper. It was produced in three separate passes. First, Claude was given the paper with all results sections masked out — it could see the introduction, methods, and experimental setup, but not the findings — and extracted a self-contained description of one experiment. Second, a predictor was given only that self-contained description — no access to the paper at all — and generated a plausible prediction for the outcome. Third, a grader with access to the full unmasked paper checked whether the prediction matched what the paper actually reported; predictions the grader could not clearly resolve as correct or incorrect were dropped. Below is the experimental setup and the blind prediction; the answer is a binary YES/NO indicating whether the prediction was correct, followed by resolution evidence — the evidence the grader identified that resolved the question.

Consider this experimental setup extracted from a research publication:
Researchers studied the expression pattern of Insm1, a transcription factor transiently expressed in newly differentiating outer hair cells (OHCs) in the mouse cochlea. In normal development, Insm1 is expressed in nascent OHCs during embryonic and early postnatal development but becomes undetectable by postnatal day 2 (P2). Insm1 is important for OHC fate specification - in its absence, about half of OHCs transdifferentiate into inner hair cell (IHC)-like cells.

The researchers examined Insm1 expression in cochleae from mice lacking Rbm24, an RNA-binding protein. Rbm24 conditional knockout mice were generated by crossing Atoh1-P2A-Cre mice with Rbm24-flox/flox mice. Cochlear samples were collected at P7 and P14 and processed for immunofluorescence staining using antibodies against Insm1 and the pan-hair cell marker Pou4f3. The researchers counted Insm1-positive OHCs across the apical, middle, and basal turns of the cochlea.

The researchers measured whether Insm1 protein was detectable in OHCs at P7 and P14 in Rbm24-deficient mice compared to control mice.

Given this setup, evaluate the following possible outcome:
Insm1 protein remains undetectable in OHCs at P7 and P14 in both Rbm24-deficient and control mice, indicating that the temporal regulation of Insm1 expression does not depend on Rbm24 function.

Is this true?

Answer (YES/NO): NO